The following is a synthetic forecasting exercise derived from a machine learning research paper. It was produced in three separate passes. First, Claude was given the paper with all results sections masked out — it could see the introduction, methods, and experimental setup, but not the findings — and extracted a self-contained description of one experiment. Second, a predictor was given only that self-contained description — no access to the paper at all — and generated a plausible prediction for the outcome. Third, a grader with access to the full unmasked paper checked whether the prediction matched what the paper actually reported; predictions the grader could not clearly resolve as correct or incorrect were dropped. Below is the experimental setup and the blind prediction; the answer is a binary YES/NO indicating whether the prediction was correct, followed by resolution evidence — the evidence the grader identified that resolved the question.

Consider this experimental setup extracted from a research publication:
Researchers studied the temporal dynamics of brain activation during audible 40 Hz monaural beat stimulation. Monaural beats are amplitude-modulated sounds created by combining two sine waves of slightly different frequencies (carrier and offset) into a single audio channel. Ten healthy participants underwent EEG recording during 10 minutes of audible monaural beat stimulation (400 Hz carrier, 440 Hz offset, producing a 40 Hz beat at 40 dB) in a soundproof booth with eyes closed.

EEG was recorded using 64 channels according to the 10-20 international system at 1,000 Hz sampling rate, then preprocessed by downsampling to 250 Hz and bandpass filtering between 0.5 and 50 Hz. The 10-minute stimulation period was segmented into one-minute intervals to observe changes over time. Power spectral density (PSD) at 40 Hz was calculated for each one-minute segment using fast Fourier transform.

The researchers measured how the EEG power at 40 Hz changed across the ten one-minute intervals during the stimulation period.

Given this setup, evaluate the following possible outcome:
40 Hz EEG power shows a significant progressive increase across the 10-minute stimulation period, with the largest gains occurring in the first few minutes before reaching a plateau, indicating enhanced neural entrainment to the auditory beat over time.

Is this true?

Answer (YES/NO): NO